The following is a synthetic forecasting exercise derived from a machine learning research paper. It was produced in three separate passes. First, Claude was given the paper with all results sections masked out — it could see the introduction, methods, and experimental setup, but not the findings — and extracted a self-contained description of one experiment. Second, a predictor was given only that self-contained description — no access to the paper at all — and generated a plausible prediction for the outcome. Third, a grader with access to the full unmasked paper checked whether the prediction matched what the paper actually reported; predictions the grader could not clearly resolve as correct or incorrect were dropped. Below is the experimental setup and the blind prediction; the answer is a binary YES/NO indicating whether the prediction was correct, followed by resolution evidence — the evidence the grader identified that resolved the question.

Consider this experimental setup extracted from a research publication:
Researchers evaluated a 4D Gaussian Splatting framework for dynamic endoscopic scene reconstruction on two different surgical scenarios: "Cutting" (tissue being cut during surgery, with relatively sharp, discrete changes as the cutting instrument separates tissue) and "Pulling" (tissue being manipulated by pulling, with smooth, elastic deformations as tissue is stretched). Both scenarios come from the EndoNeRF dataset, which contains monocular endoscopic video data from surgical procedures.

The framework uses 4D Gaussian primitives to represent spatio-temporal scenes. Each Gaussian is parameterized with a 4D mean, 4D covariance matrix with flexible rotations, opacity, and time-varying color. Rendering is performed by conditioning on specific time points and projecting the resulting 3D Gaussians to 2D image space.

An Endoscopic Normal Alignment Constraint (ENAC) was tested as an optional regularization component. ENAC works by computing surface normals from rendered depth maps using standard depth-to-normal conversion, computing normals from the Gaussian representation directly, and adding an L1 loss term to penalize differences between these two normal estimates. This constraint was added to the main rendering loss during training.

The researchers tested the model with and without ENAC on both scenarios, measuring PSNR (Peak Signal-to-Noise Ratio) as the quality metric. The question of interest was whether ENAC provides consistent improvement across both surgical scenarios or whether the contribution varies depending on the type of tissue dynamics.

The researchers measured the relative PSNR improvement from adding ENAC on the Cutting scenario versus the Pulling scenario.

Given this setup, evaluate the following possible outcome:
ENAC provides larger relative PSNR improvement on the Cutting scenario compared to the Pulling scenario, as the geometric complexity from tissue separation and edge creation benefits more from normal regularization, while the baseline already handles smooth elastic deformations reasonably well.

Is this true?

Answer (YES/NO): NO